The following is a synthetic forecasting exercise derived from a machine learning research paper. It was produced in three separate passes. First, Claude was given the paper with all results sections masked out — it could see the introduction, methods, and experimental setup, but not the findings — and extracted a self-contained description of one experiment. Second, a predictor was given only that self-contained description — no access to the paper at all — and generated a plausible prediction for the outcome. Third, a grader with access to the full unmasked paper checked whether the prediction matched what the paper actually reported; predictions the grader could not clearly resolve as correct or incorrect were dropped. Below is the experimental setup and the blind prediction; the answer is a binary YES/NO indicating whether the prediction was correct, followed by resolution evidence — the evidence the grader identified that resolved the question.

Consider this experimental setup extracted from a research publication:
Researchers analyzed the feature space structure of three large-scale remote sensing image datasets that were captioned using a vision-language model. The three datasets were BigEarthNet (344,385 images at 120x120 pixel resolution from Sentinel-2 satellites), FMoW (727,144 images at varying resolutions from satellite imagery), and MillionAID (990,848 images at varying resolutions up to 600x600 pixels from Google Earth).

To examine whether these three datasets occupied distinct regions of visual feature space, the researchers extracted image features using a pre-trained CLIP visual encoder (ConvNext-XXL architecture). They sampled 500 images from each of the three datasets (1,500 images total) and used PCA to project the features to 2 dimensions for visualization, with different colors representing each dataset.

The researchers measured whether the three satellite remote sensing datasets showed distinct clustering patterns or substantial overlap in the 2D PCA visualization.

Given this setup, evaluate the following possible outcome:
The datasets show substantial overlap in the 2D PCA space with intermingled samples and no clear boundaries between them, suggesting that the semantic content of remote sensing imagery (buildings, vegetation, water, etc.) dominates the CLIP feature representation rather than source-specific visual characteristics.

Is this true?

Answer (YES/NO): NO